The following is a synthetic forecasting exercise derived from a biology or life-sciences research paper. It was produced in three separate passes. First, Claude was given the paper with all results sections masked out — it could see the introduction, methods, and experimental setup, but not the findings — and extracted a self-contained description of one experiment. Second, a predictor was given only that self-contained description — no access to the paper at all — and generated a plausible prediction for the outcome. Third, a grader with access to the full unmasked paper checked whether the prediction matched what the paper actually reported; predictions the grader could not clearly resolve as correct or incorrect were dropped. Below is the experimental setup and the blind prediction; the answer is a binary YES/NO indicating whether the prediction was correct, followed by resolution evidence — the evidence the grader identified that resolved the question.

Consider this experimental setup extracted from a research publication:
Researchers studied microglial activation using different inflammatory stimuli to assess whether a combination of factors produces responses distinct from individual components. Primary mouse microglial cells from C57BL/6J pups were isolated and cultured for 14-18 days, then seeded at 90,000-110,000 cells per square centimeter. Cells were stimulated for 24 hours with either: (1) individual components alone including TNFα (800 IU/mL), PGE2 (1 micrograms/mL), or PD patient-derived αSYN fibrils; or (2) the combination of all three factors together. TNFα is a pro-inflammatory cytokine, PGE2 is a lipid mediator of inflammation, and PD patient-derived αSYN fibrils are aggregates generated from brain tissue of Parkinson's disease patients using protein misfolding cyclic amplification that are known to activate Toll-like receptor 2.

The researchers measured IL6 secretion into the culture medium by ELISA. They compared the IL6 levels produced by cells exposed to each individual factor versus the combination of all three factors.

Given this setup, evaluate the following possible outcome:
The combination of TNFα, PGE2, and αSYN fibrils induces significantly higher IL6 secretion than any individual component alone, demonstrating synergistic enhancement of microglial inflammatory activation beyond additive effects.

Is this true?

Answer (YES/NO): NO